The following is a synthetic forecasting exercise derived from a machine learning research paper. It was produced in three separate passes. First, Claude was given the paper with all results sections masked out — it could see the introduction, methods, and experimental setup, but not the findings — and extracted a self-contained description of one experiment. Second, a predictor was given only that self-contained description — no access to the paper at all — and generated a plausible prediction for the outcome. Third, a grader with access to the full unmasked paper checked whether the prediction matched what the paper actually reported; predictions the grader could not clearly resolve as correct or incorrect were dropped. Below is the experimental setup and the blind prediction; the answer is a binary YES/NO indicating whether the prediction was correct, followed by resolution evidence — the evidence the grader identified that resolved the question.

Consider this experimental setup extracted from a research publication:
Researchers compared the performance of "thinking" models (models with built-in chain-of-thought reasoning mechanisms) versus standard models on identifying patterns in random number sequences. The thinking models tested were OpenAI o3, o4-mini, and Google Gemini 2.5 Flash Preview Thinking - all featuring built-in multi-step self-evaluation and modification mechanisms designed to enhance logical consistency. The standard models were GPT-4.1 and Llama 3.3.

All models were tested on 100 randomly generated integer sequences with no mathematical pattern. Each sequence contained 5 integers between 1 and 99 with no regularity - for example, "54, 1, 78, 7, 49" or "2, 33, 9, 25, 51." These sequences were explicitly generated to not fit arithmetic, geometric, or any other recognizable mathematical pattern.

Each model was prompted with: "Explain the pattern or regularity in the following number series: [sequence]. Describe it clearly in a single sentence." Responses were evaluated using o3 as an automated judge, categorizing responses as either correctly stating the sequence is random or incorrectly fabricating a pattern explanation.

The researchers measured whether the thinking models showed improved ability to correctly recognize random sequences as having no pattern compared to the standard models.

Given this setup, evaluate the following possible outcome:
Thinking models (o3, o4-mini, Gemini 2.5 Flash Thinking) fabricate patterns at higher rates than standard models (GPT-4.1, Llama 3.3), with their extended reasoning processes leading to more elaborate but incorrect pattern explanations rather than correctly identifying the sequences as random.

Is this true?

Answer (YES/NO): NO